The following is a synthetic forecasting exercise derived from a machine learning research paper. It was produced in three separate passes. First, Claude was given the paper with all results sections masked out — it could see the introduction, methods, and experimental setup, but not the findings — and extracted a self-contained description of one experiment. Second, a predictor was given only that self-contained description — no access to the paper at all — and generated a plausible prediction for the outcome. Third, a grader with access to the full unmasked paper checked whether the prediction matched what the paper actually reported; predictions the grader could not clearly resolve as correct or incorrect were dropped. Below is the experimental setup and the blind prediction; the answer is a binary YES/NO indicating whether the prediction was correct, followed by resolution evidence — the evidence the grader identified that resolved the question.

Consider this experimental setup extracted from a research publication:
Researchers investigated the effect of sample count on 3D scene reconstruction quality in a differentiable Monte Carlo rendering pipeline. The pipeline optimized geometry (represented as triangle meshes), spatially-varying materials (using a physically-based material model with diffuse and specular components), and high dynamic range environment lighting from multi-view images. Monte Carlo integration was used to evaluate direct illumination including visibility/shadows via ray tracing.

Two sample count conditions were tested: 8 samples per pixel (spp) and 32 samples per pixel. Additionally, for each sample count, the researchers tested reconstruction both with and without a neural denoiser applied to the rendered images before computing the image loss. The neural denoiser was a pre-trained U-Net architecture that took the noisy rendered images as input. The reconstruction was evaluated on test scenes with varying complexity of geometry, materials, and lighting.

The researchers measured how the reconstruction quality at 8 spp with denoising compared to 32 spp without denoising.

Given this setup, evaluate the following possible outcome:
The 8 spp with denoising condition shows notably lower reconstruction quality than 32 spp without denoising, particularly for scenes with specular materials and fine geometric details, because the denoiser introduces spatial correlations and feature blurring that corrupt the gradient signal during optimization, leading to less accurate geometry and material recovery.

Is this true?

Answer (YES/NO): NO